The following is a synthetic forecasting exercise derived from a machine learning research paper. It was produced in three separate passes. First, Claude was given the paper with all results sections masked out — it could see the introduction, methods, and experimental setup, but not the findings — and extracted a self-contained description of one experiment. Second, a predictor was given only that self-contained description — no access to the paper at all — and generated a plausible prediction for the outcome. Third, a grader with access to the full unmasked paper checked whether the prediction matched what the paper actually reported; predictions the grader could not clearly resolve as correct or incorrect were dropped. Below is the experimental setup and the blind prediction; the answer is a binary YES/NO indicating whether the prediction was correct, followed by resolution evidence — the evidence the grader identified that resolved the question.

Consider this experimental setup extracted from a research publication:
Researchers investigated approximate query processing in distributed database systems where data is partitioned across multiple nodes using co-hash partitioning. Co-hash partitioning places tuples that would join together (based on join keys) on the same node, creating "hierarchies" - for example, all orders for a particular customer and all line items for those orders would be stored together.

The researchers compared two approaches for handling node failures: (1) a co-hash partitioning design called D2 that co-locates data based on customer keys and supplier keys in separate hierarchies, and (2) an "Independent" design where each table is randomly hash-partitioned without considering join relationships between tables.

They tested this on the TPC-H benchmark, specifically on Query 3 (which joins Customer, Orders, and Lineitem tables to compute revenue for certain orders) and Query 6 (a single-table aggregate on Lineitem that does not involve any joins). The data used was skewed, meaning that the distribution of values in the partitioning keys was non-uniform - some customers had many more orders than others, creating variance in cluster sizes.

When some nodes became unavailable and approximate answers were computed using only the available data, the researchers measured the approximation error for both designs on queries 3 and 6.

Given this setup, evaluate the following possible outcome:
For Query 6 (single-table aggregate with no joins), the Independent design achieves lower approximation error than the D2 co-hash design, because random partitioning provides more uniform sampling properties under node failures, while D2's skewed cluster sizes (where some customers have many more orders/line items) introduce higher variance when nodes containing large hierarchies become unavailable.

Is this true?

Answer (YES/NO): YES